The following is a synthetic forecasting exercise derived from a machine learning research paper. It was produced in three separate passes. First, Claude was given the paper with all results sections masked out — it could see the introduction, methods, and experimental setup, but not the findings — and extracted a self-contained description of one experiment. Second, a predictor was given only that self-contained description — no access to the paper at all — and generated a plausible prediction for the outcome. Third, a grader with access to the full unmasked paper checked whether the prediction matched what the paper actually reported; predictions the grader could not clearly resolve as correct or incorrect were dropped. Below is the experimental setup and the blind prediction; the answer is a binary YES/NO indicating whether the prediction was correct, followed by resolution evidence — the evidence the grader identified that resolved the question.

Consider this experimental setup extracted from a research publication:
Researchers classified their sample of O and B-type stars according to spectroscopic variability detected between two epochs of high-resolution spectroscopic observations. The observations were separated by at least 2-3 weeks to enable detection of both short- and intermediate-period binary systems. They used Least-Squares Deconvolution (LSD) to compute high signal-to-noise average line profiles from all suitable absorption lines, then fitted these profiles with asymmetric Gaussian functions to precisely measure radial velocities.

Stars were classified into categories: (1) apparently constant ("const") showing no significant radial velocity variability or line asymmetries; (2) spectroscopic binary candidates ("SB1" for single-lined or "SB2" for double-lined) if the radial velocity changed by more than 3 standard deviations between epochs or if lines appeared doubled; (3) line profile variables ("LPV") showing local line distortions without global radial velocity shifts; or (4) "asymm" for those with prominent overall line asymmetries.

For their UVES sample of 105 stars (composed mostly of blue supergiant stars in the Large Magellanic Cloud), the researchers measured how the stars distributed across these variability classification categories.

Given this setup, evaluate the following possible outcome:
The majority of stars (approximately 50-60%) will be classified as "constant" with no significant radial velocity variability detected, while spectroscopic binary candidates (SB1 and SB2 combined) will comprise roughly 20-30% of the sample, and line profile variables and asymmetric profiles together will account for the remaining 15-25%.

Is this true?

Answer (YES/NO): NO